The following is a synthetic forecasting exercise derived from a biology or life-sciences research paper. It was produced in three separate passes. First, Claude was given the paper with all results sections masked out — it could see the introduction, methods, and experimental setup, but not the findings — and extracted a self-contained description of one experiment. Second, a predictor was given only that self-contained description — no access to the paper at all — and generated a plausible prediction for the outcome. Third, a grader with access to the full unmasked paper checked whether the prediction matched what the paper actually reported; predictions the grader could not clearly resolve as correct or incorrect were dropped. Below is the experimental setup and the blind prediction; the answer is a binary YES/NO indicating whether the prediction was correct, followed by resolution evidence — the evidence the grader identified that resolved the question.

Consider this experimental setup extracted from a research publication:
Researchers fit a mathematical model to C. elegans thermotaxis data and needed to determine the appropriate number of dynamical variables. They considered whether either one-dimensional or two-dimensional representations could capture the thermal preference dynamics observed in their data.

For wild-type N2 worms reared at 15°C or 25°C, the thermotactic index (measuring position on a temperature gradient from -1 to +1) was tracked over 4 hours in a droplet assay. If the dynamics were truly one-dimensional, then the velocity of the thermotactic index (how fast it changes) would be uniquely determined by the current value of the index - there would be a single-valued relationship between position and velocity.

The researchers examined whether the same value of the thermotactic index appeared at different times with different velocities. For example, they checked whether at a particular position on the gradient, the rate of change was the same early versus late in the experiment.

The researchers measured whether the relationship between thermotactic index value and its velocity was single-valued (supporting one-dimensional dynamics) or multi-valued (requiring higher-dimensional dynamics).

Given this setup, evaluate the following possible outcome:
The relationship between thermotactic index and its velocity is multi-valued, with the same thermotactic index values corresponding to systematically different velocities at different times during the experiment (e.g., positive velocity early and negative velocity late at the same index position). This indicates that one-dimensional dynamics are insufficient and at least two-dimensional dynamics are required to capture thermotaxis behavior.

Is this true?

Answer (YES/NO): YES